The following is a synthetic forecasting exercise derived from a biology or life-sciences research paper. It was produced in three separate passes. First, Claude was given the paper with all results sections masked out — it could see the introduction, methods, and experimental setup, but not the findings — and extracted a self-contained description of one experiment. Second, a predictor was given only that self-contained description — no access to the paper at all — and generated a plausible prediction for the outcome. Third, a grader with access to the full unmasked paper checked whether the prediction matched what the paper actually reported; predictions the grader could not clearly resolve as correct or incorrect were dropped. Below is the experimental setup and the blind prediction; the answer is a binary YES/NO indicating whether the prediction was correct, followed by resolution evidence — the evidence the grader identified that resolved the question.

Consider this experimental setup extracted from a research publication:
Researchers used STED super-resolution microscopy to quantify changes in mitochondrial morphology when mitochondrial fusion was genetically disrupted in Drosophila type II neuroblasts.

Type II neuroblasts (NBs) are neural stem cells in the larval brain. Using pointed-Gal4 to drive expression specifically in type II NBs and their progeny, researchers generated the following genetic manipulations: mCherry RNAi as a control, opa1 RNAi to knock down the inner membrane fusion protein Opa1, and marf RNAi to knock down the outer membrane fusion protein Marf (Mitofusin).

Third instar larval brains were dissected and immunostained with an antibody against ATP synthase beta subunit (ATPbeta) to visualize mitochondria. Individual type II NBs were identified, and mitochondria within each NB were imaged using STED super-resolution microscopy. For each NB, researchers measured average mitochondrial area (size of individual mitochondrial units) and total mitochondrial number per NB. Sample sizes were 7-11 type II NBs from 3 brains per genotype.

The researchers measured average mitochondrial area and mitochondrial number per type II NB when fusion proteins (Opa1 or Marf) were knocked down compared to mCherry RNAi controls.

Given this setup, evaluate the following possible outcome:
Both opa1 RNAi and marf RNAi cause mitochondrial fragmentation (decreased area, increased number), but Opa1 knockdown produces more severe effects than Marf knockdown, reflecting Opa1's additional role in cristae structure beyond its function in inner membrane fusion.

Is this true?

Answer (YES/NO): NO